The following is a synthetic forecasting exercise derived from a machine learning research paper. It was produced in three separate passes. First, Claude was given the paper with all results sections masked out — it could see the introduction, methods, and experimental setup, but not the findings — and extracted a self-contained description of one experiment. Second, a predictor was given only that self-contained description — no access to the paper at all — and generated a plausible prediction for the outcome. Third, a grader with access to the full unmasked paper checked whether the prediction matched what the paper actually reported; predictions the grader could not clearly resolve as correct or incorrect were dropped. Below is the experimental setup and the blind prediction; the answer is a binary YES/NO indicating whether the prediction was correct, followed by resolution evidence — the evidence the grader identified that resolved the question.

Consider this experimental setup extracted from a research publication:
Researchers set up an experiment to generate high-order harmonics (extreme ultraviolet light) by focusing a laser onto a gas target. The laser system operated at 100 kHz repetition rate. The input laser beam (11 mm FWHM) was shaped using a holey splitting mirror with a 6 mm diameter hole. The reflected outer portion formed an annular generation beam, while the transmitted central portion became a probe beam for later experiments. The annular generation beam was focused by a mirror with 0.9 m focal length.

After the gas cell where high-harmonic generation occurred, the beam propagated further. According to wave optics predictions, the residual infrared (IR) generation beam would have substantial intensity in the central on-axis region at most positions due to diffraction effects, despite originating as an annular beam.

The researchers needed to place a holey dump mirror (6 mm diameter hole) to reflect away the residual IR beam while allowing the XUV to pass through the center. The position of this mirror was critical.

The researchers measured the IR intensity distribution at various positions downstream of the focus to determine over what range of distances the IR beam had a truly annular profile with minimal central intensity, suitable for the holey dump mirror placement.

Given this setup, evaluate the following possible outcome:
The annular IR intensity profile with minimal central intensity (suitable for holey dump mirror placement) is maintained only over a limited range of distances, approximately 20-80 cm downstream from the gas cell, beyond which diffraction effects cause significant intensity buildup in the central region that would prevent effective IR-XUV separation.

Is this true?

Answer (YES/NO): NO